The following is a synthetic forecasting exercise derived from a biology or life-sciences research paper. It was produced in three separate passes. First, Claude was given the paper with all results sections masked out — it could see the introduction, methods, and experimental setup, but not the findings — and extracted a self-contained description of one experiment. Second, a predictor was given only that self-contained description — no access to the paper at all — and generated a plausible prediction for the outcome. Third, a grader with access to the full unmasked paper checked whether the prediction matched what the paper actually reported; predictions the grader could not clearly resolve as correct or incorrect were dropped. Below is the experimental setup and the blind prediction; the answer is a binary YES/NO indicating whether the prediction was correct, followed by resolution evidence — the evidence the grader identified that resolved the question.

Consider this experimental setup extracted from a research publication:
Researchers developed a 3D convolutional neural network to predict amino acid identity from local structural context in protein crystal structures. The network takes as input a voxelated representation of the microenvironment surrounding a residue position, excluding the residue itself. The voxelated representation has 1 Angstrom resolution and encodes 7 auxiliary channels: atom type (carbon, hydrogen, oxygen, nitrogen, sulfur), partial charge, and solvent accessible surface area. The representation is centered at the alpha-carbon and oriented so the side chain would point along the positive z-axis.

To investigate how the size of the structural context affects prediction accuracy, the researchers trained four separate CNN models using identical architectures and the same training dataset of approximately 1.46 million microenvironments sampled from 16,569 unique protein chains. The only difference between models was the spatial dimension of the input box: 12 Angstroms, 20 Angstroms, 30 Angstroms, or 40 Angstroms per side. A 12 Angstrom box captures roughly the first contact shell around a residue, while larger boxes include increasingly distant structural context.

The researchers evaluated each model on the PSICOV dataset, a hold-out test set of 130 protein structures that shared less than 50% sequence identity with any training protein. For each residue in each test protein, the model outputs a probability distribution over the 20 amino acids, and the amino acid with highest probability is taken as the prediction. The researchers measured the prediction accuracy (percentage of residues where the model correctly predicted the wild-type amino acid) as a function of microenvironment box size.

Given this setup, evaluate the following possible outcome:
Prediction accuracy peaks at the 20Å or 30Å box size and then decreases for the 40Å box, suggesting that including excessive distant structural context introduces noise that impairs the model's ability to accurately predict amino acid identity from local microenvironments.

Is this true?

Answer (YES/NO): YES